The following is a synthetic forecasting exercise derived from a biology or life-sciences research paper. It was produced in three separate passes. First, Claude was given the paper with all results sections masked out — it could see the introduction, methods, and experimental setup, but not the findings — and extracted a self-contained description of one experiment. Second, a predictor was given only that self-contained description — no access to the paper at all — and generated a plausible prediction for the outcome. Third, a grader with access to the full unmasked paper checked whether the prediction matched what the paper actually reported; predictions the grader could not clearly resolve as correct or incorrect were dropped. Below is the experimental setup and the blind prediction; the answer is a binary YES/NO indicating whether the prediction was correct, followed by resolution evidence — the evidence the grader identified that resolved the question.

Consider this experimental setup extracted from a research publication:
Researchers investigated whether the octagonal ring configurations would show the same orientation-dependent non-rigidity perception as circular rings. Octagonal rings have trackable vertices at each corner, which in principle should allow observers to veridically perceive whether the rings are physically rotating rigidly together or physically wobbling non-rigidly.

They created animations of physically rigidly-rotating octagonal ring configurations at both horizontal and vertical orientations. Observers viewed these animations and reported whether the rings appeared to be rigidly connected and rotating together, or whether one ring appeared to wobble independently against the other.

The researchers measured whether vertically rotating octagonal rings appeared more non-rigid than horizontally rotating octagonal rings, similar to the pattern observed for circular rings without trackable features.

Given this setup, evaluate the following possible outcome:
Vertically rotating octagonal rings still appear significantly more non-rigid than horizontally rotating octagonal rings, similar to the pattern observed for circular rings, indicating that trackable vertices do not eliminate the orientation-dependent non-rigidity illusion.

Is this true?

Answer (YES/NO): YES